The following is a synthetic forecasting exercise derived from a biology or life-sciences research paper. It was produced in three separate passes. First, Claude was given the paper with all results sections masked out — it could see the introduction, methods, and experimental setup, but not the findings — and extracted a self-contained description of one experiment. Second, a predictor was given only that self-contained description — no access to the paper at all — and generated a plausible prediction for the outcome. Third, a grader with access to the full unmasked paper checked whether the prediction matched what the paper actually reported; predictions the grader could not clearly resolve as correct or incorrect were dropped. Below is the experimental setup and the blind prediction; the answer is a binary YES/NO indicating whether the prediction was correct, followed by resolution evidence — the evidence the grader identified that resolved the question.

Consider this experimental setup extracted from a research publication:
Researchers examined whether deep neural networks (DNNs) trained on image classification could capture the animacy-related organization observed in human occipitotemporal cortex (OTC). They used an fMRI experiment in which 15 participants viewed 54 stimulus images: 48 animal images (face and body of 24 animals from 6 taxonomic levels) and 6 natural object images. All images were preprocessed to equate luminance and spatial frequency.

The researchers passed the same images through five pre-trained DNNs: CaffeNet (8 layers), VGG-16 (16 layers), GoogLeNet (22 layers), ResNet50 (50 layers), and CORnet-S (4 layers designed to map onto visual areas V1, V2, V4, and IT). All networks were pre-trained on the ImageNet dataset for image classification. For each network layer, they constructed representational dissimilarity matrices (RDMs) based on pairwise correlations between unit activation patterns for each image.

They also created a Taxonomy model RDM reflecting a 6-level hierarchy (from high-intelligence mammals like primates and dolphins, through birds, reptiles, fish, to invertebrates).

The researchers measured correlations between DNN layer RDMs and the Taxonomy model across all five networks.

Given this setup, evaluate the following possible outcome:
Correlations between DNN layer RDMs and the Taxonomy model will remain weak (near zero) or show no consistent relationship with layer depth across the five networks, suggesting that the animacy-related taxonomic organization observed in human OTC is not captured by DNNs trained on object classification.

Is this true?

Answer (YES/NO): NO